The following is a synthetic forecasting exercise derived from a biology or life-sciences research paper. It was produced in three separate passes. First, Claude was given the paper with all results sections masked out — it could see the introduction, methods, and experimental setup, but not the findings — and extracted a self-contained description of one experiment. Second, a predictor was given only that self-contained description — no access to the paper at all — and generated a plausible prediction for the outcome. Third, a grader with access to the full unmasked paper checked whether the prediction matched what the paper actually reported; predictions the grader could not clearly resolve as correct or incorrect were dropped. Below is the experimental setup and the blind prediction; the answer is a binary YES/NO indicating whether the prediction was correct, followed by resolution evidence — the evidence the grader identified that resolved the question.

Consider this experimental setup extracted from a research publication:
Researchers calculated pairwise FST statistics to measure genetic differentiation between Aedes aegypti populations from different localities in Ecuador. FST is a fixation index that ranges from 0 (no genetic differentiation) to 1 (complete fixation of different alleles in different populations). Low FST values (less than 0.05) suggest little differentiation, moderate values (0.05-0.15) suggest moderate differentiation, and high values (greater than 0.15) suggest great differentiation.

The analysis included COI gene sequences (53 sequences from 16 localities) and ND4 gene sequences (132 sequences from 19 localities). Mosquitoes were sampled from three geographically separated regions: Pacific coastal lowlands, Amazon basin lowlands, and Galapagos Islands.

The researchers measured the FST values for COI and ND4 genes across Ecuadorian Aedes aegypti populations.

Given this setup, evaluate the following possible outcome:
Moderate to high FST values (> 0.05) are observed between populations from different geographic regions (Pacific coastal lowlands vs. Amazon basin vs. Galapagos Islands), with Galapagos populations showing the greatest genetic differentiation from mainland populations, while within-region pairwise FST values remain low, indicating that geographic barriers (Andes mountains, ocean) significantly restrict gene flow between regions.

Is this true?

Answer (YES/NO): NO